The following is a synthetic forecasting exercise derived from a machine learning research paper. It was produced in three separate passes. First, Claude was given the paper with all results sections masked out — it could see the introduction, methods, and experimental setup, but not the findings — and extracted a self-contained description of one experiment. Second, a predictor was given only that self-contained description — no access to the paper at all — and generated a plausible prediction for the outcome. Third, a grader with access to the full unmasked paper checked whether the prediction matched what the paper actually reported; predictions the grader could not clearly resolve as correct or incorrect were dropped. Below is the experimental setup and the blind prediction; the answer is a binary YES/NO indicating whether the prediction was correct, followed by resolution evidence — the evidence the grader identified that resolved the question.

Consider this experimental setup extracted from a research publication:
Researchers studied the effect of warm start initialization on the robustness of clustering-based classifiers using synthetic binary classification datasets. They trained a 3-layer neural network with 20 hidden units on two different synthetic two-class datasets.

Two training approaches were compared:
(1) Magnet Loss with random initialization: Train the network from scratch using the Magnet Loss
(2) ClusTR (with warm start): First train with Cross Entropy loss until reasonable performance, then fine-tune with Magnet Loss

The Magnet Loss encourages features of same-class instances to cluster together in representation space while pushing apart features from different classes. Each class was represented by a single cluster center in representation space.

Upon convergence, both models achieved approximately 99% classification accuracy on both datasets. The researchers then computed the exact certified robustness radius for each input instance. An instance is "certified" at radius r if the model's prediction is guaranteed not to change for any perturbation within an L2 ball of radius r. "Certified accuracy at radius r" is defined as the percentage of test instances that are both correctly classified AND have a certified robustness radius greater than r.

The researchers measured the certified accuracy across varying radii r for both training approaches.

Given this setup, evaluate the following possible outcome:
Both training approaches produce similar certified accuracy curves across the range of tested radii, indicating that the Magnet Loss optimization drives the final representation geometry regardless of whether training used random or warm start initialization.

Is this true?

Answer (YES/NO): NO